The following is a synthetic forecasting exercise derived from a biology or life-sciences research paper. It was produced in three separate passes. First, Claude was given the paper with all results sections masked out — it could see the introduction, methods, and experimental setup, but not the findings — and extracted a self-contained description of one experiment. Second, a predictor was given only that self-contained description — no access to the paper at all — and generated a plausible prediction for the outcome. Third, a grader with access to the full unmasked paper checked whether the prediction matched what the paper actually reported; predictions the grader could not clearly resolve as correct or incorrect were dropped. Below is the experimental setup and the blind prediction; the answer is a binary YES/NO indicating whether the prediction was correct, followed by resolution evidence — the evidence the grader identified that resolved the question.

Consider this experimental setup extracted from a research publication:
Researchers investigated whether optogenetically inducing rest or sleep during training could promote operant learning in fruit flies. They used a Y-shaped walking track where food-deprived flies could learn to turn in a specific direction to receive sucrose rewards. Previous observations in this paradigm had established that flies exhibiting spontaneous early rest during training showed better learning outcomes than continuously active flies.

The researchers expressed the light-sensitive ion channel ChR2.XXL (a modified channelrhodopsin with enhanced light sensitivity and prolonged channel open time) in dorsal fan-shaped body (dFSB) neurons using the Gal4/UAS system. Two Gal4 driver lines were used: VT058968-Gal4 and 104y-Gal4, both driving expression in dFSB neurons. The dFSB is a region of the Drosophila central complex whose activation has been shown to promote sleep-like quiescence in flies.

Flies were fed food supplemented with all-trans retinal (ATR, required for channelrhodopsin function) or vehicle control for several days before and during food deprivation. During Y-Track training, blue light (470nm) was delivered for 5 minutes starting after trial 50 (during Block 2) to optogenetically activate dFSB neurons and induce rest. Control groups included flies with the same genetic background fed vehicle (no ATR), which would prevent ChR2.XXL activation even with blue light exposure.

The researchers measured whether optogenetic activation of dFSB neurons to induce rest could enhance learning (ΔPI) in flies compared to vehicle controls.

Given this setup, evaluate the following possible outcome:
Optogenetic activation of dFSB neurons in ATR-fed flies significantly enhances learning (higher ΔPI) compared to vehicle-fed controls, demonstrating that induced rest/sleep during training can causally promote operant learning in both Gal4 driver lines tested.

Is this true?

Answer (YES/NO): NO